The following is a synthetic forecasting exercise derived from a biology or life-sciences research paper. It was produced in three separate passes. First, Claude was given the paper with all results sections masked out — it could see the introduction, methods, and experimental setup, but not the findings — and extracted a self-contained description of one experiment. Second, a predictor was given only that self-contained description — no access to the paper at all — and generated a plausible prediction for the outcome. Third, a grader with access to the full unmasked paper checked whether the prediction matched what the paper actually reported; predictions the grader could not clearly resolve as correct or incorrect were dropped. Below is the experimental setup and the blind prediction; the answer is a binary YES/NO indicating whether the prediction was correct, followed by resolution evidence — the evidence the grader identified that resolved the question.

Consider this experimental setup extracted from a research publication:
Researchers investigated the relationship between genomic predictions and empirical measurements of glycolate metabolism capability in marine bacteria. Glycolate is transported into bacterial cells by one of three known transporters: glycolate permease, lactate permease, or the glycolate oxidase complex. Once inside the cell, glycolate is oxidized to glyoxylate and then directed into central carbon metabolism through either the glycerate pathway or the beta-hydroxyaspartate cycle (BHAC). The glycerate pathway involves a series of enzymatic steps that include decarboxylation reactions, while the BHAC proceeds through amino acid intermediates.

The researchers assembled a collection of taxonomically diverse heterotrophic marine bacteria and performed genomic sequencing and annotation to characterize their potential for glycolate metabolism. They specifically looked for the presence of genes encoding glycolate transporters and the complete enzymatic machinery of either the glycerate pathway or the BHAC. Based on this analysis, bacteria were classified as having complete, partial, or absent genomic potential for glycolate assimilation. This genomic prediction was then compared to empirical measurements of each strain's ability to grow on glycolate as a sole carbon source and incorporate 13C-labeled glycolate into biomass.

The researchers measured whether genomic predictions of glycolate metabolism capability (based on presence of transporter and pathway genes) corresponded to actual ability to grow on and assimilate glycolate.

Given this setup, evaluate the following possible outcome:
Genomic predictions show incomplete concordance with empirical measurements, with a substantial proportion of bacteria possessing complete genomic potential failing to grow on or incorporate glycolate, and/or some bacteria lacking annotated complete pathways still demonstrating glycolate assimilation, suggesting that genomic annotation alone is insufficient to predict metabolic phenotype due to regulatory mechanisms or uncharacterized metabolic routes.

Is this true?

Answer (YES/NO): NO